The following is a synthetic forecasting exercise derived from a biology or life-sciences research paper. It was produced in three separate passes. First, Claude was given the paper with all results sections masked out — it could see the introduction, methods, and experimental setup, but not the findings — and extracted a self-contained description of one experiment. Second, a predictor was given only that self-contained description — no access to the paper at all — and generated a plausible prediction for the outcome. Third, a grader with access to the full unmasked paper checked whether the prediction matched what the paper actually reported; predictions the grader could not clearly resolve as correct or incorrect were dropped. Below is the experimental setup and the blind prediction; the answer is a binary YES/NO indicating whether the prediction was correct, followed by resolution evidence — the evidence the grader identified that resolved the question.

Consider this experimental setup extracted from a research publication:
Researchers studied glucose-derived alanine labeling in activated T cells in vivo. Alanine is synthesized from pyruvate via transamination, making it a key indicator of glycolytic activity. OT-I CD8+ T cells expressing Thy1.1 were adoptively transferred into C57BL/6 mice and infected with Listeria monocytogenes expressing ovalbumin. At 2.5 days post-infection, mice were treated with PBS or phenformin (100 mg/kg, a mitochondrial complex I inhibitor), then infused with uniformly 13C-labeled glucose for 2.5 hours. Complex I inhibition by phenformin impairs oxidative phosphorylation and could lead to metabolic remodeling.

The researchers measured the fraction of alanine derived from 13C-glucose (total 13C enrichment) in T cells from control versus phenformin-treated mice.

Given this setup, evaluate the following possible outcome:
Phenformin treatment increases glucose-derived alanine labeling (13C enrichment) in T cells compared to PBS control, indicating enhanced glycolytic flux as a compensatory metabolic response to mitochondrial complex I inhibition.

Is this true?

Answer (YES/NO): YES